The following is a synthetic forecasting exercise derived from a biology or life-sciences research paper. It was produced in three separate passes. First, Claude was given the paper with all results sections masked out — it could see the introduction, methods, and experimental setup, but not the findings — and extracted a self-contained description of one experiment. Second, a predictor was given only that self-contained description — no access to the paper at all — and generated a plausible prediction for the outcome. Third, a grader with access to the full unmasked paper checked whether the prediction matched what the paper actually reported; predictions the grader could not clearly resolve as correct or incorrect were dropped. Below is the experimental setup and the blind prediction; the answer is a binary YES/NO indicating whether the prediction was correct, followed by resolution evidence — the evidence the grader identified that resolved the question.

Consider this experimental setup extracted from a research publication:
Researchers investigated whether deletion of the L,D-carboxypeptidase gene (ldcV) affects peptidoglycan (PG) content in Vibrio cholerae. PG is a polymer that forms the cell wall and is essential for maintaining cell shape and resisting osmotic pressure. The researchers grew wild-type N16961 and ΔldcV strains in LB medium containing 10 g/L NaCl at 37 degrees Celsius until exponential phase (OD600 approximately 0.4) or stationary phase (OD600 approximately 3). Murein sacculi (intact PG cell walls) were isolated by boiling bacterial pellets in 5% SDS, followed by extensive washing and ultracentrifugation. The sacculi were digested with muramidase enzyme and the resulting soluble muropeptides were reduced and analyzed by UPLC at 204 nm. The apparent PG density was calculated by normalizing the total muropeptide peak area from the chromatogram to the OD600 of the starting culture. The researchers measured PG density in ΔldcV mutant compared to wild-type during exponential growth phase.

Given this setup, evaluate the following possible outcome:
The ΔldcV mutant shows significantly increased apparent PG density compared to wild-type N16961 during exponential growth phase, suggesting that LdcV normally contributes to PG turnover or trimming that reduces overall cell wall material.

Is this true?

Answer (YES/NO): NO